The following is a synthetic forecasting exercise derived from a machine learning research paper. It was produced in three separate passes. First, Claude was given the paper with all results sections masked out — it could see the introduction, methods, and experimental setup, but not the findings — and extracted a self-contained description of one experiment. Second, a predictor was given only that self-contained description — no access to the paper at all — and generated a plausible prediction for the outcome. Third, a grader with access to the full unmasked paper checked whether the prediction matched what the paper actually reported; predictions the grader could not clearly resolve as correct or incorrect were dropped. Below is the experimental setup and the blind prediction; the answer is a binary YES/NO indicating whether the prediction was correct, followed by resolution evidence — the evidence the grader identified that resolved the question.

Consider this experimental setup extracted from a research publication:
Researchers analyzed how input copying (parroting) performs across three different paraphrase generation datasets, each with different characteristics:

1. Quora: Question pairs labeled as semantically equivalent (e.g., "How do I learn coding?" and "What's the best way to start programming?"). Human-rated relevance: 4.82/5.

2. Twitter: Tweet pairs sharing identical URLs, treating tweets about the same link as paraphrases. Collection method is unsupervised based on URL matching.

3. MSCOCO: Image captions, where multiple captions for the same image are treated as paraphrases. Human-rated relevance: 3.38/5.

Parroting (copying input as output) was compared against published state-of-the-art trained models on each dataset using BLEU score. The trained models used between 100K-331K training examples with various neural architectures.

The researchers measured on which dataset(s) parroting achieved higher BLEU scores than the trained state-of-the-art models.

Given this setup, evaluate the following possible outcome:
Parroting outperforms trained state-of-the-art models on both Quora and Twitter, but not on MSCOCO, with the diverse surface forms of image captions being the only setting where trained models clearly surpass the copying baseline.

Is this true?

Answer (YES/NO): NO